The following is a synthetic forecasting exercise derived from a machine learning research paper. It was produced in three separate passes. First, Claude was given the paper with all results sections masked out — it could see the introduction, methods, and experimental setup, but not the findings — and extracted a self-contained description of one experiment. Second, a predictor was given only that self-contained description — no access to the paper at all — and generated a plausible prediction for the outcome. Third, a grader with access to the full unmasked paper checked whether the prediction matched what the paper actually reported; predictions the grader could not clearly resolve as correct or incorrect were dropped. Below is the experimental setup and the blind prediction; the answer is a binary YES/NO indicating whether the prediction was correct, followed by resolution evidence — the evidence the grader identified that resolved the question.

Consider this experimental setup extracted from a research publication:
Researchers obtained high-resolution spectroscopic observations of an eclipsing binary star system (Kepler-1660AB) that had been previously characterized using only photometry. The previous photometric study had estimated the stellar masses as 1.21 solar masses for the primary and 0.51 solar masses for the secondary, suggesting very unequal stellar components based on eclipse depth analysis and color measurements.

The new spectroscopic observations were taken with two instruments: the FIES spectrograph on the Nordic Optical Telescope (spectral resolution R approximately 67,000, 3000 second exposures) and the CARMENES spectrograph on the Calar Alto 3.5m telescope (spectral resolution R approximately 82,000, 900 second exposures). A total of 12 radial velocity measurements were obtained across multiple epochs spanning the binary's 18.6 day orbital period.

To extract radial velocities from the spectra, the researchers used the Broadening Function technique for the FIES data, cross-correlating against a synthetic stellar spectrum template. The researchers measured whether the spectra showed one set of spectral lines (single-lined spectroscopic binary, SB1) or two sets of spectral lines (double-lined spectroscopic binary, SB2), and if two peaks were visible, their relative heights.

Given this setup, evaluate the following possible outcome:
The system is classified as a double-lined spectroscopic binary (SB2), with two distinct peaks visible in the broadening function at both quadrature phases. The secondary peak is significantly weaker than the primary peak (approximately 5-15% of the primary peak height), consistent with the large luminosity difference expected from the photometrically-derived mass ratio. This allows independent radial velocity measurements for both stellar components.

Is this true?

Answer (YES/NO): NO